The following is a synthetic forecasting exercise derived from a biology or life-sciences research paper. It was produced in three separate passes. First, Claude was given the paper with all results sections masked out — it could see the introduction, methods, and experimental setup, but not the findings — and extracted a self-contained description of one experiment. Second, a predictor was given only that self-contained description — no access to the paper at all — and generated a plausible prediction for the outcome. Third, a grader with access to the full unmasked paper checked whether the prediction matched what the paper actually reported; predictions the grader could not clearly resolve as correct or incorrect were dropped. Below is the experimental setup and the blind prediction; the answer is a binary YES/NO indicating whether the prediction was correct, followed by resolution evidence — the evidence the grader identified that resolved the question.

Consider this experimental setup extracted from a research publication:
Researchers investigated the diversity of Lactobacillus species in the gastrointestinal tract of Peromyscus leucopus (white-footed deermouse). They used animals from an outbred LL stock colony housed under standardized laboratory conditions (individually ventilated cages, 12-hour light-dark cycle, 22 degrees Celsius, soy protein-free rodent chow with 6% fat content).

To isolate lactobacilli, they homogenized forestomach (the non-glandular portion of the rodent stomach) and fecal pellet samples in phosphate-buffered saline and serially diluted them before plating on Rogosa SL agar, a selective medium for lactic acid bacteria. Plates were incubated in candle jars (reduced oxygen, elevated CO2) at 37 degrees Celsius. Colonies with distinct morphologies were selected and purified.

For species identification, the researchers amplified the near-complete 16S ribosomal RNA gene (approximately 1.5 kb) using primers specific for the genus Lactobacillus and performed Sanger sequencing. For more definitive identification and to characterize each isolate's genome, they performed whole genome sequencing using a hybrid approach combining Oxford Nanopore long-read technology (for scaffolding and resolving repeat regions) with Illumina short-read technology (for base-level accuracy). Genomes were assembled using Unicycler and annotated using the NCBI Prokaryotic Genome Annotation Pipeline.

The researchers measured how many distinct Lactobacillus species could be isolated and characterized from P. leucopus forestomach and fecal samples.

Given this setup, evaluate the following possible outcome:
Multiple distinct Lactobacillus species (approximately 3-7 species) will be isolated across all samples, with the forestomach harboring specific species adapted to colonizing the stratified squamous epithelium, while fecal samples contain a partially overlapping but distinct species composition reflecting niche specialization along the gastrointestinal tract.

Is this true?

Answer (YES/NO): NO